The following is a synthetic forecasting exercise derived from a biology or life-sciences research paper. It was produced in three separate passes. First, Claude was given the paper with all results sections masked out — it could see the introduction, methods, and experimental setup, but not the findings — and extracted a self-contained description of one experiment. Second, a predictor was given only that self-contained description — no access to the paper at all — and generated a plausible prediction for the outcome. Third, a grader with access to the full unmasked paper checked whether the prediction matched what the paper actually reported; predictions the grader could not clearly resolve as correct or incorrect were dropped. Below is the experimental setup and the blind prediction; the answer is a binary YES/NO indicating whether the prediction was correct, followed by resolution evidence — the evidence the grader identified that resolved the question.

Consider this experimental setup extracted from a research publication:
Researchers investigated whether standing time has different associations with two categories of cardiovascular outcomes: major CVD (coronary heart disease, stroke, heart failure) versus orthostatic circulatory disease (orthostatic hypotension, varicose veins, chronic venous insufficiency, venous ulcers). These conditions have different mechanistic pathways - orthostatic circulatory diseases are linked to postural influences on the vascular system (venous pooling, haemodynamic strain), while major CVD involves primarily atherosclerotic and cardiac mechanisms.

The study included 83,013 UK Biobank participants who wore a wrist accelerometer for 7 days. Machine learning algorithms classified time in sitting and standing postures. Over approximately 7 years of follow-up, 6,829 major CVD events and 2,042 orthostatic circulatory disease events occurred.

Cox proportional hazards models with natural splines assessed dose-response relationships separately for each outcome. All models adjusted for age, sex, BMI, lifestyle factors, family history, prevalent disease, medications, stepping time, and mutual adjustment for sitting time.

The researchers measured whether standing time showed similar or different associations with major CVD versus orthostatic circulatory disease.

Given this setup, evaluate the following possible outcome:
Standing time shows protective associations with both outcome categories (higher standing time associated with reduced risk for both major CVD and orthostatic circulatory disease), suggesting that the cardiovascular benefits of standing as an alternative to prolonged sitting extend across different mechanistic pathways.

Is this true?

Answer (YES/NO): NO